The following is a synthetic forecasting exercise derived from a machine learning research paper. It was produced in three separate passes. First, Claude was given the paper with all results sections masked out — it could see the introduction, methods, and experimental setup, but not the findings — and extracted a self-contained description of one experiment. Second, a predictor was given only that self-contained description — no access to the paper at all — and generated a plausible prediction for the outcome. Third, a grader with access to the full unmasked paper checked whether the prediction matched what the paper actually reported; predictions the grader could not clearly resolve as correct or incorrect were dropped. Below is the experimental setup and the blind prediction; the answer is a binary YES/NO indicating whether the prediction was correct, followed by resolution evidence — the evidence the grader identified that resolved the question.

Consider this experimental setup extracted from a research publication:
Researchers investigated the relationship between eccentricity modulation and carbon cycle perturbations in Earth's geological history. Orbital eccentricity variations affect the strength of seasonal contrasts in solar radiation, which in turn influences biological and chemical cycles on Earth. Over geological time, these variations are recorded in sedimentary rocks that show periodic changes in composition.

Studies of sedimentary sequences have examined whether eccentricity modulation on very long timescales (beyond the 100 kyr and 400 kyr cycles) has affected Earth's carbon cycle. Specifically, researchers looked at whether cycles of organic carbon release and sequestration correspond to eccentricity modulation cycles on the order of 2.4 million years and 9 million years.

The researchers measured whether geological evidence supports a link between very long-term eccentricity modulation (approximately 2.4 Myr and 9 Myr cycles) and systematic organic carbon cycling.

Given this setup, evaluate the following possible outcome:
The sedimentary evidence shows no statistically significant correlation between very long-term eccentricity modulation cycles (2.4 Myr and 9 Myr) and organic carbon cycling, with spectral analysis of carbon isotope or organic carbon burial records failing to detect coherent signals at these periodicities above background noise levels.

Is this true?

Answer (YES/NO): NO